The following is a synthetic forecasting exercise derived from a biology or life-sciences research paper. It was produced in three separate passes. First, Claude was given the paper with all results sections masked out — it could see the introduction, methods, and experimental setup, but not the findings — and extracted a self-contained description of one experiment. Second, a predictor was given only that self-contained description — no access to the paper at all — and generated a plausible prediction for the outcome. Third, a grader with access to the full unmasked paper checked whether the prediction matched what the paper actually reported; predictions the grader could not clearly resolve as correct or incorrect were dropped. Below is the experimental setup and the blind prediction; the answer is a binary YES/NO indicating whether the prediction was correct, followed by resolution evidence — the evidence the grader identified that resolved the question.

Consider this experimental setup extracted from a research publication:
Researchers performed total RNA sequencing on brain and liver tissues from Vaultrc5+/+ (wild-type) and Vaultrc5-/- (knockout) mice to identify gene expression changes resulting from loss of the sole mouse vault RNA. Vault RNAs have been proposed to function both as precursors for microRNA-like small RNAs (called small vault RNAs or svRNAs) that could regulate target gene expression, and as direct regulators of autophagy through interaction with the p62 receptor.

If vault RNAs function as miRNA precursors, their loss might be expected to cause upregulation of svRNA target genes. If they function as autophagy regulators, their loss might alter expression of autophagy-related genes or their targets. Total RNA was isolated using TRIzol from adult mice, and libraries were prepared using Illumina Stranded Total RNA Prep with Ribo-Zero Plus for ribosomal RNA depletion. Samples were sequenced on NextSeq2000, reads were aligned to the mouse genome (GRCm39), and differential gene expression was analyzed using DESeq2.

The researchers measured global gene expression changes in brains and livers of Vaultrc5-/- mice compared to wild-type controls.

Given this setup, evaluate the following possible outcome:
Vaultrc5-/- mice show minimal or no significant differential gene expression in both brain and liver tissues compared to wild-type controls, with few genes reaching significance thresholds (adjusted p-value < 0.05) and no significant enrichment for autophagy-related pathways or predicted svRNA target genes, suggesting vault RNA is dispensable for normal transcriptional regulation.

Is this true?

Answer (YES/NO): YES